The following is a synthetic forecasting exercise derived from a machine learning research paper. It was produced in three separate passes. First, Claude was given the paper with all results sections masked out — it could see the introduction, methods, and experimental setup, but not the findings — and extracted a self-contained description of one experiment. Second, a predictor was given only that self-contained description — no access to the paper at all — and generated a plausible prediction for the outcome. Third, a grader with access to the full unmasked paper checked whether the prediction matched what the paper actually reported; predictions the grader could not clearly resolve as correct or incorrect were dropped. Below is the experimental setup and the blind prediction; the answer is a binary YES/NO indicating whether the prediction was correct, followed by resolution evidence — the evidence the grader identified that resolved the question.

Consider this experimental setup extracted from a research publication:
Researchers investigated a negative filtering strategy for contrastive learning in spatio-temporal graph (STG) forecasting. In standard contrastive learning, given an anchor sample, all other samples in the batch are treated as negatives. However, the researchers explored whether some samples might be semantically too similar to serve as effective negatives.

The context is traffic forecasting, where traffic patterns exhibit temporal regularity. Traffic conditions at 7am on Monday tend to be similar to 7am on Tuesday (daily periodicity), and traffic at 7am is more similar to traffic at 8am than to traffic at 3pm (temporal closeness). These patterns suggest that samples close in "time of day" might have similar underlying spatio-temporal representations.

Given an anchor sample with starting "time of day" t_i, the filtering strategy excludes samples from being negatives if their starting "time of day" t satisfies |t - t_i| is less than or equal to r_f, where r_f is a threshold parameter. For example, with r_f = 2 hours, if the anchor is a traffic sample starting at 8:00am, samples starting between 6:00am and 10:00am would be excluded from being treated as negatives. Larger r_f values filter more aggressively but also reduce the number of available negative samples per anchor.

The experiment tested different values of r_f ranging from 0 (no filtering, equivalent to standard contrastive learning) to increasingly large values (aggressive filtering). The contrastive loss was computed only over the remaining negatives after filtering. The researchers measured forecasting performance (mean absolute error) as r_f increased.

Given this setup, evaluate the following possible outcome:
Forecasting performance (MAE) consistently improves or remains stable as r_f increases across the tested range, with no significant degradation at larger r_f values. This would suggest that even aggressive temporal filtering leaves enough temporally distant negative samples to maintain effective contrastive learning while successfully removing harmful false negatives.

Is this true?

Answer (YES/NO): NO